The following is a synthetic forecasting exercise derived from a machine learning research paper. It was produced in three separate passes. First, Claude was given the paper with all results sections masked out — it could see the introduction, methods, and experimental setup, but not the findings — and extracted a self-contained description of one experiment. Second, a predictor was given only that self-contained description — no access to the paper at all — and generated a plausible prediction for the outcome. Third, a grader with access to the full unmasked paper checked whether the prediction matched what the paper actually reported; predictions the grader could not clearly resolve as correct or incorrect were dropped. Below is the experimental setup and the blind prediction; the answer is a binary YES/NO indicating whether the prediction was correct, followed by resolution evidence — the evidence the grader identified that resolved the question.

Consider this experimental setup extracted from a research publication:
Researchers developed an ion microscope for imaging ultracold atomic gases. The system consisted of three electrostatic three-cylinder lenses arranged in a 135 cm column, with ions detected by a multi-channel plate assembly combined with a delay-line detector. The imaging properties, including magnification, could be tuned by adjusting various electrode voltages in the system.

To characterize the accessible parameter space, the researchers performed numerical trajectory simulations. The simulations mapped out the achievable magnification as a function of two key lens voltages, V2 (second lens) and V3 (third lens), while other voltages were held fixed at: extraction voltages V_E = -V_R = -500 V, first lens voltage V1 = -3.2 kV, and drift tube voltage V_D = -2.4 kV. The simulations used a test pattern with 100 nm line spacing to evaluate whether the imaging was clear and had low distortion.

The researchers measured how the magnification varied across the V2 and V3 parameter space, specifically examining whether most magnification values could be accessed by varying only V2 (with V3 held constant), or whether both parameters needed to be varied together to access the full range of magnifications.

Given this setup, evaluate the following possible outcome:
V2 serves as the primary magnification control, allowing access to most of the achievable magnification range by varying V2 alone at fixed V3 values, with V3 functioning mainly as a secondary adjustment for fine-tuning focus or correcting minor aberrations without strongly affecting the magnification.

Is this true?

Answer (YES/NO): YES